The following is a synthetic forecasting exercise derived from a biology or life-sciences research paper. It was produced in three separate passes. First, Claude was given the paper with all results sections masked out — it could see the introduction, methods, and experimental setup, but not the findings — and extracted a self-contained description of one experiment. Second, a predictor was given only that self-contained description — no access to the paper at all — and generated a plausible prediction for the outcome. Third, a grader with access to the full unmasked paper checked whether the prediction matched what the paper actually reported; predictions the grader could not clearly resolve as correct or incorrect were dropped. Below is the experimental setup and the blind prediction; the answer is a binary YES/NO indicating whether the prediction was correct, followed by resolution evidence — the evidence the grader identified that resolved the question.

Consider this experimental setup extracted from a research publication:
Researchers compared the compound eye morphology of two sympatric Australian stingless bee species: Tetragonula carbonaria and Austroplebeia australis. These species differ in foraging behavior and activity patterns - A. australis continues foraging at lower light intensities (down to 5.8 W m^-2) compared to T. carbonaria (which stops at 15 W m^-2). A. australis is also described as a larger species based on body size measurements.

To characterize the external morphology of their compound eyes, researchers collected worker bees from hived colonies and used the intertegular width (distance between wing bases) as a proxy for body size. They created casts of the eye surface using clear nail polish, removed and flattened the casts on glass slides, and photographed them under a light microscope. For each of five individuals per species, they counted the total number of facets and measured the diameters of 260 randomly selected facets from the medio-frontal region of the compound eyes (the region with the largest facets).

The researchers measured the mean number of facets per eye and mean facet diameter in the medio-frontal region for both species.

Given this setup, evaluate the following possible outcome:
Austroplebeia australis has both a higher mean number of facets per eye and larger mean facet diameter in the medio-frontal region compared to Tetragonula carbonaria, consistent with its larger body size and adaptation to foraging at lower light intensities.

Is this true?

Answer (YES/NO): YES